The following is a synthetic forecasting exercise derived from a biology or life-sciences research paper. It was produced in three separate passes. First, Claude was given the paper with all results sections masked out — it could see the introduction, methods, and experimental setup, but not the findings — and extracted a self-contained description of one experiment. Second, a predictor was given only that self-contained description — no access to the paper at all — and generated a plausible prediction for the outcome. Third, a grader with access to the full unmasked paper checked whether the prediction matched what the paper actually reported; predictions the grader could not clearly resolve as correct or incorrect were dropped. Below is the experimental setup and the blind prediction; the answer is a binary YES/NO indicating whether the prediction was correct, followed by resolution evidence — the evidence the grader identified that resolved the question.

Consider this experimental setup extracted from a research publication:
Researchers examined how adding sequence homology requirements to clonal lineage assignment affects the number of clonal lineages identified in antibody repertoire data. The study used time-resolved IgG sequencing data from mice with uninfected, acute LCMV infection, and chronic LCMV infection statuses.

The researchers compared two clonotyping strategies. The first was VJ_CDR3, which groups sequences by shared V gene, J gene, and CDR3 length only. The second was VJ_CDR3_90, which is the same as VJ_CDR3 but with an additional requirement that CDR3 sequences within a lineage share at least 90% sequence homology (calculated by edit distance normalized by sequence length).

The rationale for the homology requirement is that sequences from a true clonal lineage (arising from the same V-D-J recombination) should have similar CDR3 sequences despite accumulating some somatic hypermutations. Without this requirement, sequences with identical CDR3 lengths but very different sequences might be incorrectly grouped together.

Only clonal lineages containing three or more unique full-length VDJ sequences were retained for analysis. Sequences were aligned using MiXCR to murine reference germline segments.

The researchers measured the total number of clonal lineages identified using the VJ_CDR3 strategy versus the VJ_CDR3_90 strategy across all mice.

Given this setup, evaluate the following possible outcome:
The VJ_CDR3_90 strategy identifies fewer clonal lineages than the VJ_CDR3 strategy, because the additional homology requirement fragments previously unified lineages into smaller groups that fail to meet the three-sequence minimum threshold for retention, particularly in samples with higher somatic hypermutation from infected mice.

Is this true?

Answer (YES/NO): NO